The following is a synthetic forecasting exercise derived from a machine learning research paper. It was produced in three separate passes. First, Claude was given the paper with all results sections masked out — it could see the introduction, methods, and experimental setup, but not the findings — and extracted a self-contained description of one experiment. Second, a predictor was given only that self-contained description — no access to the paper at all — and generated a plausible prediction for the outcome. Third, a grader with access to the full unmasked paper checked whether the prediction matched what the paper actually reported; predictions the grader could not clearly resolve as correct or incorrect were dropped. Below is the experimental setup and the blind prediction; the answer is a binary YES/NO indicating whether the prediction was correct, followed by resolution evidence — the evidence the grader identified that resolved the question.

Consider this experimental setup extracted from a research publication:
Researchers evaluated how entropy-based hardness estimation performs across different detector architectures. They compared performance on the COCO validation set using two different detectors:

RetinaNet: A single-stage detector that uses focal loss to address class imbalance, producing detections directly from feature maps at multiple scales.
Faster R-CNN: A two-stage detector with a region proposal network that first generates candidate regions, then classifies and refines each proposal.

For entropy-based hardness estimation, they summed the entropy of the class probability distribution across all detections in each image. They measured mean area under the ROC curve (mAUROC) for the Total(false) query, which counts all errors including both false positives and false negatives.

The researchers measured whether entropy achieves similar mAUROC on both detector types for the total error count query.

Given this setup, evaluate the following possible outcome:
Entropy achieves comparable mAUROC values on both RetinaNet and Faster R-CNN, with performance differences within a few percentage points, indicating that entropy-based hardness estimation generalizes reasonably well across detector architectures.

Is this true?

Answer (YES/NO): YES